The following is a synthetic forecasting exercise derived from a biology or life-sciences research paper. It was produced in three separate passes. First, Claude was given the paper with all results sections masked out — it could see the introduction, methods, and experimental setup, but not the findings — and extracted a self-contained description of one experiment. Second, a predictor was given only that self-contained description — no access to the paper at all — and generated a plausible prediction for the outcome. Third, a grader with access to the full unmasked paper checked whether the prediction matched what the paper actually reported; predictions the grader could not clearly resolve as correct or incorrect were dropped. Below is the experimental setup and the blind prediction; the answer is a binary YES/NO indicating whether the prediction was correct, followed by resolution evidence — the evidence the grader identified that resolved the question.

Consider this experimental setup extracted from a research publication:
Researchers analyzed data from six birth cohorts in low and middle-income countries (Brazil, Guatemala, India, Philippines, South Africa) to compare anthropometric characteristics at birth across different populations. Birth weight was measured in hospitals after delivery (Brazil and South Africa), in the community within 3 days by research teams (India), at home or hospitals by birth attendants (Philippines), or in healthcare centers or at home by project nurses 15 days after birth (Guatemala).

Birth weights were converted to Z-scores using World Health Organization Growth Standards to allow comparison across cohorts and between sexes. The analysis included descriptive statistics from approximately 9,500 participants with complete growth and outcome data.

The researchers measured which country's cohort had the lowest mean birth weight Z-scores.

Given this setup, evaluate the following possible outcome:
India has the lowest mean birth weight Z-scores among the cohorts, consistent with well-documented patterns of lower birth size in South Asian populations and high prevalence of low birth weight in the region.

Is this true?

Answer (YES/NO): YES